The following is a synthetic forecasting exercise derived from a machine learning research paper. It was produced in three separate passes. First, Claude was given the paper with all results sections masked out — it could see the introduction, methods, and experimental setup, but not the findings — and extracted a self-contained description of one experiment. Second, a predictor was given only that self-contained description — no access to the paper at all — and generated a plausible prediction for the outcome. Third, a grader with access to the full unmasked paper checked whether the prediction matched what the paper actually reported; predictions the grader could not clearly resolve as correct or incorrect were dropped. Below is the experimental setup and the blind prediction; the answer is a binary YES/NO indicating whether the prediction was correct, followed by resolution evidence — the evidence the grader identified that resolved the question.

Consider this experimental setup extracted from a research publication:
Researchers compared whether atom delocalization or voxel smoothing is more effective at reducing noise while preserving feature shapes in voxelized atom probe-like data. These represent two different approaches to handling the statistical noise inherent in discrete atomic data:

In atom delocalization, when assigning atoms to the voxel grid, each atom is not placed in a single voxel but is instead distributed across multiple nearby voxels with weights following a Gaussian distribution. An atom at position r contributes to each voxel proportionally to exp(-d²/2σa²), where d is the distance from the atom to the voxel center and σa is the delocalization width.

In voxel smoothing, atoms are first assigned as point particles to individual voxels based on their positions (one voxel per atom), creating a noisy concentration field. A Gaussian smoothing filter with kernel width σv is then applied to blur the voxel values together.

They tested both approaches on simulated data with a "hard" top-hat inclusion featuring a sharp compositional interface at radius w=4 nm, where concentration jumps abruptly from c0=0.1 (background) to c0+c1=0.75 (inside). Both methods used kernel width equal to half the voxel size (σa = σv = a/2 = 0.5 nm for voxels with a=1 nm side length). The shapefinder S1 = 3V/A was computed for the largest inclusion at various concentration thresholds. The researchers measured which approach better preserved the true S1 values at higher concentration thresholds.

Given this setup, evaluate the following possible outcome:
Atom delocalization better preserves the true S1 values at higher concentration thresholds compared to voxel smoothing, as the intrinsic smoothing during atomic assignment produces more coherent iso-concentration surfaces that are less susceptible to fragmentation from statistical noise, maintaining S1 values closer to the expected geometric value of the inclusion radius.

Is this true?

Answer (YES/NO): YES